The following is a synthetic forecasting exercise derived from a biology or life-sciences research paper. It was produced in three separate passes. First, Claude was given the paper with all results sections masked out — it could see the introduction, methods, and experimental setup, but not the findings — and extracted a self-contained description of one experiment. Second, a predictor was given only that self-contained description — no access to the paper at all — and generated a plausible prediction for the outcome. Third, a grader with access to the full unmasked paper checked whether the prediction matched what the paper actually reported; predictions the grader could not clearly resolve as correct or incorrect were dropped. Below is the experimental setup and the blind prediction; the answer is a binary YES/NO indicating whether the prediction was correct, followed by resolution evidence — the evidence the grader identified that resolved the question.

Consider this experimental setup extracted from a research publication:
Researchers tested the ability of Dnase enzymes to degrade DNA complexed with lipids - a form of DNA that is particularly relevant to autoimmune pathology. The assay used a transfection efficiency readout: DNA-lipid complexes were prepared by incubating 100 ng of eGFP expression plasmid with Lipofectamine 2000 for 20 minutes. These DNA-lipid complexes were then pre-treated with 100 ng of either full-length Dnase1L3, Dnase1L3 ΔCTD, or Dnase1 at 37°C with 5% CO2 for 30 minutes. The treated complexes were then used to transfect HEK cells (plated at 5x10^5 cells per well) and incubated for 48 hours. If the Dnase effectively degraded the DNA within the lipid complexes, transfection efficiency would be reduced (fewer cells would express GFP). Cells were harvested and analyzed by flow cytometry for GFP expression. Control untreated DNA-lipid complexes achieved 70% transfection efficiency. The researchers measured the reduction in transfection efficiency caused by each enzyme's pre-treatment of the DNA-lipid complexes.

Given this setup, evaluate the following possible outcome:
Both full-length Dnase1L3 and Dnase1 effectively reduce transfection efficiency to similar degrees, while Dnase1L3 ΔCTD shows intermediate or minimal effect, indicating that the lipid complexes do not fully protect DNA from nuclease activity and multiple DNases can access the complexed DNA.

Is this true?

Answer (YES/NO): NO